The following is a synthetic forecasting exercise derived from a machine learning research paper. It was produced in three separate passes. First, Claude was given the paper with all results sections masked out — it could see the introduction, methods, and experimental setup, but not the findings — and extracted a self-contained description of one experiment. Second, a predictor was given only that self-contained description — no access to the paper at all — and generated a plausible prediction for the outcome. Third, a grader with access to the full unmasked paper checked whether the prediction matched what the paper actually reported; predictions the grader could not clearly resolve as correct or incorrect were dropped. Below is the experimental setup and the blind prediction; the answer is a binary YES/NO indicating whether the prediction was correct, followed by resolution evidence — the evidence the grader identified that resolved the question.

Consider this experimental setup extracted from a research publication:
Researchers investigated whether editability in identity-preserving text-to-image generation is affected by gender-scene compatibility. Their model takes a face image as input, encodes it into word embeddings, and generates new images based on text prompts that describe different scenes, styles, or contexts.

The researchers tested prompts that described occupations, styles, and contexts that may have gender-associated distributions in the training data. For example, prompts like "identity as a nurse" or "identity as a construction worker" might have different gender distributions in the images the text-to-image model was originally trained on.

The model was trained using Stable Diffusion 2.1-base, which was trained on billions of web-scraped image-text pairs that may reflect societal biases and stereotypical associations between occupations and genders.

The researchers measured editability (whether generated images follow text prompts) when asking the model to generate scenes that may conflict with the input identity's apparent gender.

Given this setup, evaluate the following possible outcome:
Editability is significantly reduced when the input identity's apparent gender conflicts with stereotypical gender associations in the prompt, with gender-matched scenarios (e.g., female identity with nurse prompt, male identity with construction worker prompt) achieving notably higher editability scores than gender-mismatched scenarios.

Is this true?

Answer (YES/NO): YES